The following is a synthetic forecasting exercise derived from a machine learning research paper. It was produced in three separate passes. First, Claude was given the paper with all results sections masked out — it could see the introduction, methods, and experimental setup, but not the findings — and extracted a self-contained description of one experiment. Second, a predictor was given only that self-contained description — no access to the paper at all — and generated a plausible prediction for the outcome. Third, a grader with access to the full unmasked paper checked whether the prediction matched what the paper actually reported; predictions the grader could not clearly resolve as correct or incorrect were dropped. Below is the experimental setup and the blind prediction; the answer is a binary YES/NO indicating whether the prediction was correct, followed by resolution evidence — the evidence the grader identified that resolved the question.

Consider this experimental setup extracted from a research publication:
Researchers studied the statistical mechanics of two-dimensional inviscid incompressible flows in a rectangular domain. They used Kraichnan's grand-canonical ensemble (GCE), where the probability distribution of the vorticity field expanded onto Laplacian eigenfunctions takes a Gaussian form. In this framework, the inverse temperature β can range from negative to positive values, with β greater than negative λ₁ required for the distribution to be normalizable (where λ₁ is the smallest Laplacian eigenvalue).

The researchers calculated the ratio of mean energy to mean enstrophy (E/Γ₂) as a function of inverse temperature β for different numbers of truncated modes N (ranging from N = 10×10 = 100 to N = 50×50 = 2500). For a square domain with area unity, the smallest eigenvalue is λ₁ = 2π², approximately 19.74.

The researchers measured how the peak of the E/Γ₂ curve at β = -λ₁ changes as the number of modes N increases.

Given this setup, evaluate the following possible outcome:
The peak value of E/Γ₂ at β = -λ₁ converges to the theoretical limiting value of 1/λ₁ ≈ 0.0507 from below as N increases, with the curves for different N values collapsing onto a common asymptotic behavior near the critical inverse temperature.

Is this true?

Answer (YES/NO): NO